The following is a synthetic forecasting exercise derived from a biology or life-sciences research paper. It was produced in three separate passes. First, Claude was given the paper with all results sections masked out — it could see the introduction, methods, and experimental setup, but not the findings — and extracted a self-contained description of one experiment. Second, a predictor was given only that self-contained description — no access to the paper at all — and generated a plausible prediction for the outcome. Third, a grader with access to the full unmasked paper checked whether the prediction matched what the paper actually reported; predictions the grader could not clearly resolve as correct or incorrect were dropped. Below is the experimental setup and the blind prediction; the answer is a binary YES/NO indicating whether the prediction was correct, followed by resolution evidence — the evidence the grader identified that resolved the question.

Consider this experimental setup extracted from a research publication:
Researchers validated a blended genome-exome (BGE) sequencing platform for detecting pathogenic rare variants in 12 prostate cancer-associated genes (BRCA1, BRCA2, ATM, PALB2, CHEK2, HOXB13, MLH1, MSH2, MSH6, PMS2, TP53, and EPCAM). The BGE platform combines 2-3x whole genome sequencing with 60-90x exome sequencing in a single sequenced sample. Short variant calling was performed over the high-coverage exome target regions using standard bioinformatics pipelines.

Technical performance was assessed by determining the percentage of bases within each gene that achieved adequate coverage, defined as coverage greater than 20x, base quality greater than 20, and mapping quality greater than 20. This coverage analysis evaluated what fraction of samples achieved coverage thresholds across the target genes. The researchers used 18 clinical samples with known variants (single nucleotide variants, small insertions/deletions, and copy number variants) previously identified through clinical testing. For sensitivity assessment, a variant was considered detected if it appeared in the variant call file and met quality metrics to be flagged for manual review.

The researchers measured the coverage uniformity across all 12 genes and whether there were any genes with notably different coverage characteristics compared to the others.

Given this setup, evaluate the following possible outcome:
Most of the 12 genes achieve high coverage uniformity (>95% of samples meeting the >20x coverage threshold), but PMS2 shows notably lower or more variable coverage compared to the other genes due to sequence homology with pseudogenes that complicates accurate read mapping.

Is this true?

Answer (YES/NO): YES